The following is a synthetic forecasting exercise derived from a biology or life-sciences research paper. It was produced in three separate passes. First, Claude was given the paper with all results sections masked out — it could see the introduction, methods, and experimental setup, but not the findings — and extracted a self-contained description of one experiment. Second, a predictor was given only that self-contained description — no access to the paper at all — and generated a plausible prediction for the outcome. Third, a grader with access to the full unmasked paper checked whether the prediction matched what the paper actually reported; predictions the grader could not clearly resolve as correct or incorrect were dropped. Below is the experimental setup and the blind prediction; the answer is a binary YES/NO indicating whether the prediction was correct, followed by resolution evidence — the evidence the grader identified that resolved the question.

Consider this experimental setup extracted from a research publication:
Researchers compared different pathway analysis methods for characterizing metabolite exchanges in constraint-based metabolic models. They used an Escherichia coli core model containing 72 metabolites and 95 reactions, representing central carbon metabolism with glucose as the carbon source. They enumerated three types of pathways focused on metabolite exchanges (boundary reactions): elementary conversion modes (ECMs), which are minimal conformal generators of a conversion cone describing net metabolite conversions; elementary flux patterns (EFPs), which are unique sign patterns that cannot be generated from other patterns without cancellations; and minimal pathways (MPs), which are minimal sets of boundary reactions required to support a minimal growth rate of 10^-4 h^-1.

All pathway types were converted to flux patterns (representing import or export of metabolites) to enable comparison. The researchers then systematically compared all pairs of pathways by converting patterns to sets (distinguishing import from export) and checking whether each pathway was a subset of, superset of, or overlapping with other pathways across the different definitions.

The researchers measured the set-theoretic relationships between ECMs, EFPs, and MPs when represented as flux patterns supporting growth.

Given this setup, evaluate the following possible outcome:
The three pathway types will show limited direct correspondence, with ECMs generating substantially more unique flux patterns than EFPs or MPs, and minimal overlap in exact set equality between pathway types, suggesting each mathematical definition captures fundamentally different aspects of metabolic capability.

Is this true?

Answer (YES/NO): NO